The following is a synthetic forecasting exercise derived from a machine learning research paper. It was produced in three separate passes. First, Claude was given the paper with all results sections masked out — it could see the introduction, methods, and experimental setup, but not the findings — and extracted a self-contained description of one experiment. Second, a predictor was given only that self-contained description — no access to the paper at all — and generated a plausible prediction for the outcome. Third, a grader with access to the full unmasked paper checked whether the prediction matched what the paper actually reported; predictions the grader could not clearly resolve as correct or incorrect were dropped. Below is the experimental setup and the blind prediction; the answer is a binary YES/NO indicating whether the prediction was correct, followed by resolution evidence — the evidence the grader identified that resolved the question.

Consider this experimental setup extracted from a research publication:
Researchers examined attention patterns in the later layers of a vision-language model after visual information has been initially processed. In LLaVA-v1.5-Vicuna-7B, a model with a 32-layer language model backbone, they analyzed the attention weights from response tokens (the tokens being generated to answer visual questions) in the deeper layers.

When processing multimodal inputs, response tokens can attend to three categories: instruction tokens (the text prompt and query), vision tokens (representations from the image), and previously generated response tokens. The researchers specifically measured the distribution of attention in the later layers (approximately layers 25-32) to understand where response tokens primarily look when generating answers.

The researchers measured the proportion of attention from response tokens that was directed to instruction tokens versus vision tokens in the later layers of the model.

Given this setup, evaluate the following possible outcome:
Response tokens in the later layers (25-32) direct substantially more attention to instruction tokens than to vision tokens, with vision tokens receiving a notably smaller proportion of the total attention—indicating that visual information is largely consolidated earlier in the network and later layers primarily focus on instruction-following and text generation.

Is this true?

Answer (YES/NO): YES